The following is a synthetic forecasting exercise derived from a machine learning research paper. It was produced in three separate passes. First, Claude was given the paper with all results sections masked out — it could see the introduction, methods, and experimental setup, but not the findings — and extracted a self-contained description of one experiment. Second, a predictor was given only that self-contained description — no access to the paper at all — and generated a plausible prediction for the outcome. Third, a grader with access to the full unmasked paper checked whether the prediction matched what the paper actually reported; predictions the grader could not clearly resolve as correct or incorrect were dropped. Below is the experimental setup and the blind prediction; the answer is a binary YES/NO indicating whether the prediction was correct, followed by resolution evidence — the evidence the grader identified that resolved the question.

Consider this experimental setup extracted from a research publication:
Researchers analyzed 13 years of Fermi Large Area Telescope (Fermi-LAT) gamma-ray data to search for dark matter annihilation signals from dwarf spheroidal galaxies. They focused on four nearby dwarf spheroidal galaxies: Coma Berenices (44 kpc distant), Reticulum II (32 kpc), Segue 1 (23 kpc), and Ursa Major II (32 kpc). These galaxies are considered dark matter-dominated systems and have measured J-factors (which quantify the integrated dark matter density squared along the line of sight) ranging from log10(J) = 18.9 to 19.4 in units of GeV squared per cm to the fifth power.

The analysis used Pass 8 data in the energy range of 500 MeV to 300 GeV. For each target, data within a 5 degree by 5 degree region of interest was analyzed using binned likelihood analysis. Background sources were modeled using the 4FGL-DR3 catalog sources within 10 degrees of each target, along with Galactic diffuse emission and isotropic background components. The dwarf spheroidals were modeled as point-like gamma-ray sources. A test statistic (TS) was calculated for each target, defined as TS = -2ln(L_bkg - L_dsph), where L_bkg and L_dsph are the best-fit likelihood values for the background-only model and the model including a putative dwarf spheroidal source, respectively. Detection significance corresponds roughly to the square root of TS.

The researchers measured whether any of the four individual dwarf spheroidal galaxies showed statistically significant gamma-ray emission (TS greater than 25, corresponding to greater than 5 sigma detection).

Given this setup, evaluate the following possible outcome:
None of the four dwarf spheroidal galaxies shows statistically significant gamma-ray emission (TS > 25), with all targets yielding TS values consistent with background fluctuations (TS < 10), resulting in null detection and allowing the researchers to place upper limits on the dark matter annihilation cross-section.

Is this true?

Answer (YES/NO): YES